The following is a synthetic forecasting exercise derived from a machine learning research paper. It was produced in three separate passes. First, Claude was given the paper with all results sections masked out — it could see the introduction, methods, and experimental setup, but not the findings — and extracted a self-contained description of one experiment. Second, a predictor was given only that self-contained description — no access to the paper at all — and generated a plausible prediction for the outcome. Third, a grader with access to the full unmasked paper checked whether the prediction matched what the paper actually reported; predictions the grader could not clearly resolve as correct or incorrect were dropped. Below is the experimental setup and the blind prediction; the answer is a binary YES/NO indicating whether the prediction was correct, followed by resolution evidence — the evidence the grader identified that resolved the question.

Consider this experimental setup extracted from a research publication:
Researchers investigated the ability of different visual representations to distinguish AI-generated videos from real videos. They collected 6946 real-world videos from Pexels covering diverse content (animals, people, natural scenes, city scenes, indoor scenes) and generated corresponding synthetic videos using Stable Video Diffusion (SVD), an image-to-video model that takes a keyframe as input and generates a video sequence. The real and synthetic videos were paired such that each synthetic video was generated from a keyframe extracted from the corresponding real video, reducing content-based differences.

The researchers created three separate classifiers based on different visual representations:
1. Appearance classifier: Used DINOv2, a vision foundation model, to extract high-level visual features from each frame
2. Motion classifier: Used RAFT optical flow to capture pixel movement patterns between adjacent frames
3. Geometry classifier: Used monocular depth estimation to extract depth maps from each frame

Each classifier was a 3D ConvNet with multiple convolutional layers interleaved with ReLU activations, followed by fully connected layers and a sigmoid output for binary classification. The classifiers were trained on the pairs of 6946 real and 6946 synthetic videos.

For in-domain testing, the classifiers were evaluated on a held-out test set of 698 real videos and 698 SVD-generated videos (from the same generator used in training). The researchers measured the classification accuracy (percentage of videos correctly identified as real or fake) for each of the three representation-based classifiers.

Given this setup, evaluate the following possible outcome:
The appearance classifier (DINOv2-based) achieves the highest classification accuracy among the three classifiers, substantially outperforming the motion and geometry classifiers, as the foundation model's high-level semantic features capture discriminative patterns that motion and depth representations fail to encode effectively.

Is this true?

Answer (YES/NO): NO